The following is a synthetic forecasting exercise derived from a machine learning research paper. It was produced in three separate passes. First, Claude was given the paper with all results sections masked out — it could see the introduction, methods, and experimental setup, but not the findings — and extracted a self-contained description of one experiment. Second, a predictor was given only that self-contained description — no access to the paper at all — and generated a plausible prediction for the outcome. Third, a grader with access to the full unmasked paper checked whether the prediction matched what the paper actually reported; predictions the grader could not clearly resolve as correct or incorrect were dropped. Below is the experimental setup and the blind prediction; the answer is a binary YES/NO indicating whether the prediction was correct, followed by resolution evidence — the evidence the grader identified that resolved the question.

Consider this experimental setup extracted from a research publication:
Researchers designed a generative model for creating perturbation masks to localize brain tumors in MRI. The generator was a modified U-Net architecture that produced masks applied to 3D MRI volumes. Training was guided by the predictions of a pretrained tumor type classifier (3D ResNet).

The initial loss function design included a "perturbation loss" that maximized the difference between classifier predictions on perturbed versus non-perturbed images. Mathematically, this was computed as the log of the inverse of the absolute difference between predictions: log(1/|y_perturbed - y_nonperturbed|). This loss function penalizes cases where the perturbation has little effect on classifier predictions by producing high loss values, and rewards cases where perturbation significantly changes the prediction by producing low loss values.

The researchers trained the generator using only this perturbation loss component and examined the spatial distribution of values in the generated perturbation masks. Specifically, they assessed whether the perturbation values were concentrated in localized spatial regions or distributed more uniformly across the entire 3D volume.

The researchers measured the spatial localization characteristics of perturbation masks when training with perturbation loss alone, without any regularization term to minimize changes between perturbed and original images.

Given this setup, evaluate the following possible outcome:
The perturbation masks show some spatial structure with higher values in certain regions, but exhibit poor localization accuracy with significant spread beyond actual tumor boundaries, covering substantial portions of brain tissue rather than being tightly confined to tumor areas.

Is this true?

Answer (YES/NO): NO